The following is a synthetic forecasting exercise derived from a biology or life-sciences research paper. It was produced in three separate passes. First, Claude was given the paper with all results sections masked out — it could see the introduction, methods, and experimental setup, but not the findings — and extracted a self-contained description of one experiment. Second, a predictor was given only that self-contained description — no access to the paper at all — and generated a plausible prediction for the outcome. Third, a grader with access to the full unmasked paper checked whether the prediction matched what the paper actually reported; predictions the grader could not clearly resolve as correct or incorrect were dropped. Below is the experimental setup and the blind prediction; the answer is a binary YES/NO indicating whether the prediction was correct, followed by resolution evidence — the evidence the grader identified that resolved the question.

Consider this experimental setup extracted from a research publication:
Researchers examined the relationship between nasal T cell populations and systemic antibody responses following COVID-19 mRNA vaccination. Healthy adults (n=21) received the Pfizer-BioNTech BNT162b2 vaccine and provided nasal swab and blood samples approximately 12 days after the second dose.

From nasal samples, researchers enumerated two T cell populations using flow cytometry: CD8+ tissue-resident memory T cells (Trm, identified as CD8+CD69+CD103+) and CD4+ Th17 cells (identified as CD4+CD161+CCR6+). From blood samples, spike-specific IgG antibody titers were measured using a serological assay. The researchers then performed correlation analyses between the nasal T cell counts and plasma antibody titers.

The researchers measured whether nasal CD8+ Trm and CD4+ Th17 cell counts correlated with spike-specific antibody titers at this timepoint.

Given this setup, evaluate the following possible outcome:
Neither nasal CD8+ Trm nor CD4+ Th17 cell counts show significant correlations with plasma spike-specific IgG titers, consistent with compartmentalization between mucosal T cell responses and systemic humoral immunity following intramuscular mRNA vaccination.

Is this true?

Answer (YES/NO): YES